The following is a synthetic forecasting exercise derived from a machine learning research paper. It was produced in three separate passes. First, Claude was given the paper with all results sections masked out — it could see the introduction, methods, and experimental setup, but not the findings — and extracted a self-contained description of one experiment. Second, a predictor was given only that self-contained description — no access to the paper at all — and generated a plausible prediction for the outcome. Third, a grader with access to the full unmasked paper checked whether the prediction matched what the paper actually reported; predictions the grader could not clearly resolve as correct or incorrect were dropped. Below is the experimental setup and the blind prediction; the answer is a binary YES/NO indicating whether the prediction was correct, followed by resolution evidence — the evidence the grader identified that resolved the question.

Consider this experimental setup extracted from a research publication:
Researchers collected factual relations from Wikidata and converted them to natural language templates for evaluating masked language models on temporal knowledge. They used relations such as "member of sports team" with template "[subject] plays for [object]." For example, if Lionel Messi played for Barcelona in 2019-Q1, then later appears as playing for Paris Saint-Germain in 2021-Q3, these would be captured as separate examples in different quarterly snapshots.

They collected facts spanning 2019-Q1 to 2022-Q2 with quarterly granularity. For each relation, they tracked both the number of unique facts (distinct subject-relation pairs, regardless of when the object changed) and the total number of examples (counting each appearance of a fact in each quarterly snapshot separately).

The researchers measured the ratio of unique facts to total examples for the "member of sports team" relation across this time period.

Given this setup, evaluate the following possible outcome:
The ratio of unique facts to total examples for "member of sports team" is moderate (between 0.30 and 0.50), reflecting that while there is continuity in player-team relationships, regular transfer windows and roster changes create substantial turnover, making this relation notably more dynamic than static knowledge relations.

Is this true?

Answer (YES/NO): NO